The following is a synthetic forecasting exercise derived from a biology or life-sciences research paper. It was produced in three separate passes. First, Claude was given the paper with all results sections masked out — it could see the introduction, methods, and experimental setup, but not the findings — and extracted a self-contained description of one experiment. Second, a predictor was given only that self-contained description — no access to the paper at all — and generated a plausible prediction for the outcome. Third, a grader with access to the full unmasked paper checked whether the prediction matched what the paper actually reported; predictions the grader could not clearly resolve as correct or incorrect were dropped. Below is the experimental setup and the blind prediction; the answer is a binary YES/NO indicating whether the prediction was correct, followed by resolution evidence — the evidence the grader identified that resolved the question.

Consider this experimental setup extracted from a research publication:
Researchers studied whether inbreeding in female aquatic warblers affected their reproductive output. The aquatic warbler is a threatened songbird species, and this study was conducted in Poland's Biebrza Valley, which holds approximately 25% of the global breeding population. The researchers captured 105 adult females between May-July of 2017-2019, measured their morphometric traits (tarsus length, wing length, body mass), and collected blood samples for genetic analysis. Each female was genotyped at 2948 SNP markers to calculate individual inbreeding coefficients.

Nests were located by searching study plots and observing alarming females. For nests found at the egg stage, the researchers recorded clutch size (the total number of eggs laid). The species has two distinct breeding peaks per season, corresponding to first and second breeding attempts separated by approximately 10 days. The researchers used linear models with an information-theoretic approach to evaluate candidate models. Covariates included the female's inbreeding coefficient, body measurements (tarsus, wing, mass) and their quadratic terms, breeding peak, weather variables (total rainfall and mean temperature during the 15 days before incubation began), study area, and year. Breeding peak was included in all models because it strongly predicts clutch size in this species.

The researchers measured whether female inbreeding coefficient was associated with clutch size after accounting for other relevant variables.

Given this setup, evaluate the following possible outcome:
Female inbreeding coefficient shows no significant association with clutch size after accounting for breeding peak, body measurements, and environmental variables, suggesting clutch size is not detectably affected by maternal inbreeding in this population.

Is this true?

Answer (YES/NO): NO